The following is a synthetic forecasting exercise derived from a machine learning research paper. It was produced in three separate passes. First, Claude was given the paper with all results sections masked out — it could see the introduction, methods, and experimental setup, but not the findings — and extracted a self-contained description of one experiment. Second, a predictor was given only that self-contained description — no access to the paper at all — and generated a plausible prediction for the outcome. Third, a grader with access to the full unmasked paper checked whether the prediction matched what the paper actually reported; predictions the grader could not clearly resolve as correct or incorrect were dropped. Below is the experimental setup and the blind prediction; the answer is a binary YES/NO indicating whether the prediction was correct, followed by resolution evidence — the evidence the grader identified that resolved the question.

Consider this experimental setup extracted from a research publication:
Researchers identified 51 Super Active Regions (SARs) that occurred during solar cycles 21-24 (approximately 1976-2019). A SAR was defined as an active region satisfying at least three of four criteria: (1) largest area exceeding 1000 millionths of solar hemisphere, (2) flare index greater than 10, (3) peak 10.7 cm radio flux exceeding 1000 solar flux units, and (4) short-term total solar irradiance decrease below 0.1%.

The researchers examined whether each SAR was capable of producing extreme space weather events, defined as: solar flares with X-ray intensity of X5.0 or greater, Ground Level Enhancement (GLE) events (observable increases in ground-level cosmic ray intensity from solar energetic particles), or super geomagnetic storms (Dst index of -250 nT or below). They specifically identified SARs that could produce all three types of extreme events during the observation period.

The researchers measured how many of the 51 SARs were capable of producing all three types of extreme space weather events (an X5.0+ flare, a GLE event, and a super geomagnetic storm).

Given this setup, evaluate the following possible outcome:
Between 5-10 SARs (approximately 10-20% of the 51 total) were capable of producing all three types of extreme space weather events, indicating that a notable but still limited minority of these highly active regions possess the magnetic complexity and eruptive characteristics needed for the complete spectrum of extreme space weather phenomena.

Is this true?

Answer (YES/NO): NO